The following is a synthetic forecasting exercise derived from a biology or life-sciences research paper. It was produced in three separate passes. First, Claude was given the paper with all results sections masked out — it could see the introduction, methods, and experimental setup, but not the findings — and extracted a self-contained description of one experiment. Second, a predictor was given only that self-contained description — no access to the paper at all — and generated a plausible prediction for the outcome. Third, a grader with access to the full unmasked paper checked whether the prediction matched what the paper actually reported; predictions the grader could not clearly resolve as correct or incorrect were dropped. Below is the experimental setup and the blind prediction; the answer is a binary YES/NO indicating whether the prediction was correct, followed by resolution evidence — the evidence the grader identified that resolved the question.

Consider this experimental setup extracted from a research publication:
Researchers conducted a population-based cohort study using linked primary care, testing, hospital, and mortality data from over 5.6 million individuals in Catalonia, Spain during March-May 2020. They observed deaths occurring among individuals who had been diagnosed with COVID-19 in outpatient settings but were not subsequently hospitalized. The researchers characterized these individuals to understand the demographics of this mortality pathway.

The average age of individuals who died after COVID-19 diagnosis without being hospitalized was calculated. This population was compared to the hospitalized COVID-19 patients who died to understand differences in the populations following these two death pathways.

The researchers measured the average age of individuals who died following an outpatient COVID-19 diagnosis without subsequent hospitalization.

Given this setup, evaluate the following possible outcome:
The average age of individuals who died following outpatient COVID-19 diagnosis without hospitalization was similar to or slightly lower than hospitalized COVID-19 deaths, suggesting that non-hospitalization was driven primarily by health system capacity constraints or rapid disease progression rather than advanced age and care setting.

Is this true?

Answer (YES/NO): NO